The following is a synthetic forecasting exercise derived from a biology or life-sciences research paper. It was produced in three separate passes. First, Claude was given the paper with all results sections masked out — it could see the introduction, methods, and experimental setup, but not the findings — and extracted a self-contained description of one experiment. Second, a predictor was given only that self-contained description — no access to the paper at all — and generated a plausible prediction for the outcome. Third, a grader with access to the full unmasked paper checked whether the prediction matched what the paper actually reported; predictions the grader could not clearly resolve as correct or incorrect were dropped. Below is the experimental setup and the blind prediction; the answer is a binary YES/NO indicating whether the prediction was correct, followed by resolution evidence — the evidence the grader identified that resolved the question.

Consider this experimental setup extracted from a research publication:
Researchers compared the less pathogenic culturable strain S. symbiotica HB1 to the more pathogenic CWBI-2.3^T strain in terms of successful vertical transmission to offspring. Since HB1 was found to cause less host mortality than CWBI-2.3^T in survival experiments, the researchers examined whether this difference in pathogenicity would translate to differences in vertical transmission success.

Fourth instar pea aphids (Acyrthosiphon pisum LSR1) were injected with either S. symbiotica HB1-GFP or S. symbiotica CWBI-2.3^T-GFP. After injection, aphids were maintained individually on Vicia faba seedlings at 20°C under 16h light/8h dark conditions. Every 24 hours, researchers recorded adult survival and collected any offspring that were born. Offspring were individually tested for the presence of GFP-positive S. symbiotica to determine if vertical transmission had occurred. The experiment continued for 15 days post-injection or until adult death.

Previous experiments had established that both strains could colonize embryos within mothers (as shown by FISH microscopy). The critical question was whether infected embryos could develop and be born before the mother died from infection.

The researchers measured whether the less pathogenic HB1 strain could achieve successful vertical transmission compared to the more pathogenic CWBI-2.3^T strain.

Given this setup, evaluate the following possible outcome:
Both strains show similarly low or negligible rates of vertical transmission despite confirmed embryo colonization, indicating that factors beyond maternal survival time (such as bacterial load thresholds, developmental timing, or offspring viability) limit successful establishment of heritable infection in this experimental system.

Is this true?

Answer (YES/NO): NO